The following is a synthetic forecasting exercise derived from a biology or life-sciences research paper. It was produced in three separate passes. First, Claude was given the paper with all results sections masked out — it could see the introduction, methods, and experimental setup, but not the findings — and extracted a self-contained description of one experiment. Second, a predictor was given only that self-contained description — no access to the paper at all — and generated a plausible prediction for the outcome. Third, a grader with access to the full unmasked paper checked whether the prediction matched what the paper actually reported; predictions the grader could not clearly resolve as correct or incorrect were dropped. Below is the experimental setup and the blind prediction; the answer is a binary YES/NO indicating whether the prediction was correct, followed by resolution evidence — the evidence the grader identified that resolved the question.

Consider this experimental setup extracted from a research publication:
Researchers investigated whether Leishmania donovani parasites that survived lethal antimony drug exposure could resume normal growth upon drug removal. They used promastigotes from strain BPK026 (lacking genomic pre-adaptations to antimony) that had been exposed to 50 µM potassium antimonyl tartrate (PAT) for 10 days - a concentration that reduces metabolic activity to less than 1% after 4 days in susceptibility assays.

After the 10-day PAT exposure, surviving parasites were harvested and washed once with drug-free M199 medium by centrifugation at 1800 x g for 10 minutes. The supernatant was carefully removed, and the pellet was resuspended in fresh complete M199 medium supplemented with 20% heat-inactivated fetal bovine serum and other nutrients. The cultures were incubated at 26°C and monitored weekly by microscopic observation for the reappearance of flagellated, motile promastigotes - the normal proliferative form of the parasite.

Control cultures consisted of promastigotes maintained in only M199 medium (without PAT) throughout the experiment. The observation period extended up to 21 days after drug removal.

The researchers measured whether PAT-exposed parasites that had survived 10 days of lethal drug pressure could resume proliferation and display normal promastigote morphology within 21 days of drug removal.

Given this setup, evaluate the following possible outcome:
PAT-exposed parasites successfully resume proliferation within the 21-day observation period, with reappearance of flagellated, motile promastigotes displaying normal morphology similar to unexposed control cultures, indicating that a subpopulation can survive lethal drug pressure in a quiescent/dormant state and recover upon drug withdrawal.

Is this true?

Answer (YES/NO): YES